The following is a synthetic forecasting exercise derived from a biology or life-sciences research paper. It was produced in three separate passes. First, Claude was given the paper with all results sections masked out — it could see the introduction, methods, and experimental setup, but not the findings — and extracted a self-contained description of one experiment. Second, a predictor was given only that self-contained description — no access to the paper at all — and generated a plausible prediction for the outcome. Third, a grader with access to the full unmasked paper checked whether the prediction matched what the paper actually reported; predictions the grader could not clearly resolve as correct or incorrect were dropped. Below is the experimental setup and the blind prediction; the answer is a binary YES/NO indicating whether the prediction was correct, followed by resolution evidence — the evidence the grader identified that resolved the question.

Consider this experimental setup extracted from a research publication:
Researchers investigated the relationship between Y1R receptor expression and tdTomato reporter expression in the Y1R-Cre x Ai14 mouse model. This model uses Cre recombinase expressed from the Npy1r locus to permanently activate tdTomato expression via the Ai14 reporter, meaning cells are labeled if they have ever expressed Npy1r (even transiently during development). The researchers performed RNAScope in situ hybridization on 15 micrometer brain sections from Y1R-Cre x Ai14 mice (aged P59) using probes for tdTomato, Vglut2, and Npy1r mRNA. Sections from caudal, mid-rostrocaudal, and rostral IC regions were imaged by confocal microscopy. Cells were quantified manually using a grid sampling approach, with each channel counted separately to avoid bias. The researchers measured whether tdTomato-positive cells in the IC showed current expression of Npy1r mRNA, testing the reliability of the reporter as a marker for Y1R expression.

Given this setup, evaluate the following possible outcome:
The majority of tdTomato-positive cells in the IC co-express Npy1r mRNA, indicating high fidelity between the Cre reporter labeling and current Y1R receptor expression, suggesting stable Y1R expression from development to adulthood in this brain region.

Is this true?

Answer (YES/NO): YES